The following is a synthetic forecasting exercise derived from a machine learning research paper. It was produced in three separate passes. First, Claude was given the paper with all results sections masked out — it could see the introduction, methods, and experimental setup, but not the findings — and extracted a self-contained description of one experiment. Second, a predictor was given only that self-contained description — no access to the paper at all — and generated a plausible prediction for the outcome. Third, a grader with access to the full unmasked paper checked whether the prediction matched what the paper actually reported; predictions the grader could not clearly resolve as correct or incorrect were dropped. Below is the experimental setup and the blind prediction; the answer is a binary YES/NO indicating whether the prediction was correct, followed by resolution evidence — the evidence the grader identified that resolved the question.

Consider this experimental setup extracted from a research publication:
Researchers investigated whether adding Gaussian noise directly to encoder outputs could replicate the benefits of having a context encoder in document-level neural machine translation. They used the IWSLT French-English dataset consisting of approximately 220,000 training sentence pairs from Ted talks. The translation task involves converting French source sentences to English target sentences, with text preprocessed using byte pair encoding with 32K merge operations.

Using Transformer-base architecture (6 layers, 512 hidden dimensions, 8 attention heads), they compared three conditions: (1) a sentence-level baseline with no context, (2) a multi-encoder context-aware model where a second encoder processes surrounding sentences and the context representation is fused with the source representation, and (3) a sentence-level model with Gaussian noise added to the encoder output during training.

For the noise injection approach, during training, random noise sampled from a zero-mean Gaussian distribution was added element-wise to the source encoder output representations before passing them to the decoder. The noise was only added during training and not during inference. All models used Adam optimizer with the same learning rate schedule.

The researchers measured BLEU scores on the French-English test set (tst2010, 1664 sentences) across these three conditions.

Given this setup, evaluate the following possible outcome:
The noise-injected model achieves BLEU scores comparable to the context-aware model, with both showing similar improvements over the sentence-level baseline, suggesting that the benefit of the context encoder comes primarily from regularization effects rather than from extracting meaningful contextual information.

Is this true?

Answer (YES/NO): YES